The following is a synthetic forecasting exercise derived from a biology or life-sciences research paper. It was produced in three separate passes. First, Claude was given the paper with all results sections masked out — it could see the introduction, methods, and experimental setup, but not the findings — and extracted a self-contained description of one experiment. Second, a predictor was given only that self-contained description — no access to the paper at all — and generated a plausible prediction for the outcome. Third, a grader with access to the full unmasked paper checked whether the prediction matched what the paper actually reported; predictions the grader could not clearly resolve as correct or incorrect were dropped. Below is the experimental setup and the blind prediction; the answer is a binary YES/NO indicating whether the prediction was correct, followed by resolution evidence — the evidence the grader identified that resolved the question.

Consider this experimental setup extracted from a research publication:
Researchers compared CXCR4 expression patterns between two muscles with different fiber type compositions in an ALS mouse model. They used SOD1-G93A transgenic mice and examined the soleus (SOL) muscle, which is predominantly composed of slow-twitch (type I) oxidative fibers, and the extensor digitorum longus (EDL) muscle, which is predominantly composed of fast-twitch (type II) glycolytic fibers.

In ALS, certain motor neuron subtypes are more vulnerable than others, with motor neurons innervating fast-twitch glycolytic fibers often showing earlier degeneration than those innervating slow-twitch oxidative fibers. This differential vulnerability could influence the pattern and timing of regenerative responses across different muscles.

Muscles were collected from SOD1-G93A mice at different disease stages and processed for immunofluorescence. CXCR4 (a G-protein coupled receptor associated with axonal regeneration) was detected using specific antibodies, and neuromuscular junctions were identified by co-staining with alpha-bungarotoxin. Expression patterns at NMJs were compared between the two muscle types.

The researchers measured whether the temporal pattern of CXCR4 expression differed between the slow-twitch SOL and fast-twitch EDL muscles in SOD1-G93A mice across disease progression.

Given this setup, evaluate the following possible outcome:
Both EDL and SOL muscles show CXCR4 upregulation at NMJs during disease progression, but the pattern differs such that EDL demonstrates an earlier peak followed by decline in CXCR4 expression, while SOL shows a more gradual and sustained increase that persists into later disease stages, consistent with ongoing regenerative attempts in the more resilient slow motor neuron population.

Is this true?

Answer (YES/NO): NO